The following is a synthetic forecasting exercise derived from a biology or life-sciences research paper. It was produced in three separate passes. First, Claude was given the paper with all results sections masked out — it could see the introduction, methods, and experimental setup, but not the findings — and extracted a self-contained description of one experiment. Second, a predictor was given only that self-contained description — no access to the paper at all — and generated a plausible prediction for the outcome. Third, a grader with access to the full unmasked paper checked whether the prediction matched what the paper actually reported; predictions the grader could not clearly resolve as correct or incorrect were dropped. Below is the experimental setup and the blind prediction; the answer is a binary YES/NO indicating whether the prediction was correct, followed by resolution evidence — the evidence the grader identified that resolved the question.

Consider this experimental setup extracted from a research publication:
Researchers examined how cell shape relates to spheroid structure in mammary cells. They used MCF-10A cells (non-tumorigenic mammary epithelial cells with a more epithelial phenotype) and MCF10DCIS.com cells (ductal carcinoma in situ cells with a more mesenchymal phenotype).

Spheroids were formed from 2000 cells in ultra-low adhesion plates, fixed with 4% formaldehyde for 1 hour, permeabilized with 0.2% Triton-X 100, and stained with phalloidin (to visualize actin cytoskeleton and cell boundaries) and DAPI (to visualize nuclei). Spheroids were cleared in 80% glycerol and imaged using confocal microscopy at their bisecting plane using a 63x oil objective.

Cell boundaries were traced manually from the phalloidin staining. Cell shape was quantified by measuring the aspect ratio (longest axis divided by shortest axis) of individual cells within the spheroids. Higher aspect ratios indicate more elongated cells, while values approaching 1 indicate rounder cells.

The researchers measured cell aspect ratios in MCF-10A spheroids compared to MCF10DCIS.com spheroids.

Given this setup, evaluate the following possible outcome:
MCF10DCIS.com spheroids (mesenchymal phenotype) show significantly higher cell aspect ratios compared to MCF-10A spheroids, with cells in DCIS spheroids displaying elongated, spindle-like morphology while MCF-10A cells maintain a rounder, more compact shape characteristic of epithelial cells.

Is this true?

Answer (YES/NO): YES